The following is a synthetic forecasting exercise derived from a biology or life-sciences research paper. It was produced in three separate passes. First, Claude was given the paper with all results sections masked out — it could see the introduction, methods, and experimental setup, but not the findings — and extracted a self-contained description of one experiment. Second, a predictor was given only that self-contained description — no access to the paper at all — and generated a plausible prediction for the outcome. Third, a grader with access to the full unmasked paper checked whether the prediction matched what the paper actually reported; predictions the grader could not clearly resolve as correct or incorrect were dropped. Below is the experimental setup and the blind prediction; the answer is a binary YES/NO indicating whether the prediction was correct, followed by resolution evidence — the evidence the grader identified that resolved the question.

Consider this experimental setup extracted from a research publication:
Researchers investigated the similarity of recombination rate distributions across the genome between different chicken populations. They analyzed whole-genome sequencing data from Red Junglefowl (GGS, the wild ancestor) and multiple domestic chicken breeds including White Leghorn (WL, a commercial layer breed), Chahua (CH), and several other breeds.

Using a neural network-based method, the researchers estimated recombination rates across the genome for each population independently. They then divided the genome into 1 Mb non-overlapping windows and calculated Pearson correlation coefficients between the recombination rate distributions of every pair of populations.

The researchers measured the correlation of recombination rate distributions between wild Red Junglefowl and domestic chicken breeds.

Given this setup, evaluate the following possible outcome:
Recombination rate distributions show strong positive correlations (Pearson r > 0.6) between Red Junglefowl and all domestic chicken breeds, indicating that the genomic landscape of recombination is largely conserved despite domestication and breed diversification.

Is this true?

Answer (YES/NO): NO